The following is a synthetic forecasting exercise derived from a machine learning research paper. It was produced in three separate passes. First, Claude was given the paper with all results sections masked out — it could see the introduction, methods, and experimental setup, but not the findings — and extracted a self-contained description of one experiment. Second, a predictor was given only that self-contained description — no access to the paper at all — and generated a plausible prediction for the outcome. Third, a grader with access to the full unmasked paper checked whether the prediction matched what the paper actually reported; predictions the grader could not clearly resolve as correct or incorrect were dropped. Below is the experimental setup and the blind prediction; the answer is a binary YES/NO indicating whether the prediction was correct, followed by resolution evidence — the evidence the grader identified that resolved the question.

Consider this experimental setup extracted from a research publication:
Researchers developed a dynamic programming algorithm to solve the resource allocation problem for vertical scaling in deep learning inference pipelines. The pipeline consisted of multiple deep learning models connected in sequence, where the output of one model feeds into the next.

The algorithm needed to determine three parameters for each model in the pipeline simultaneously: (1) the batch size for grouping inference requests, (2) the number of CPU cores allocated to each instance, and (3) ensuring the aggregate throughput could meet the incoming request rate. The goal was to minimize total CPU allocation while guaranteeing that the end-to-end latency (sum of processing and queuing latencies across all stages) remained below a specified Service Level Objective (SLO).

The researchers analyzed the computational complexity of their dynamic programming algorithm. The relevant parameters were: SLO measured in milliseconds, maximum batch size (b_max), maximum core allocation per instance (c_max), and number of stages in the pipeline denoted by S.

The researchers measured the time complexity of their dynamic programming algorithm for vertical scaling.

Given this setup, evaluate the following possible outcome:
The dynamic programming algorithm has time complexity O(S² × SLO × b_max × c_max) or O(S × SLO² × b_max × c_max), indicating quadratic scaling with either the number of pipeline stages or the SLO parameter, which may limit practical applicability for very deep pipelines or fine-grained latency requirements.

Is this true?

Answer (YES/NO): NO